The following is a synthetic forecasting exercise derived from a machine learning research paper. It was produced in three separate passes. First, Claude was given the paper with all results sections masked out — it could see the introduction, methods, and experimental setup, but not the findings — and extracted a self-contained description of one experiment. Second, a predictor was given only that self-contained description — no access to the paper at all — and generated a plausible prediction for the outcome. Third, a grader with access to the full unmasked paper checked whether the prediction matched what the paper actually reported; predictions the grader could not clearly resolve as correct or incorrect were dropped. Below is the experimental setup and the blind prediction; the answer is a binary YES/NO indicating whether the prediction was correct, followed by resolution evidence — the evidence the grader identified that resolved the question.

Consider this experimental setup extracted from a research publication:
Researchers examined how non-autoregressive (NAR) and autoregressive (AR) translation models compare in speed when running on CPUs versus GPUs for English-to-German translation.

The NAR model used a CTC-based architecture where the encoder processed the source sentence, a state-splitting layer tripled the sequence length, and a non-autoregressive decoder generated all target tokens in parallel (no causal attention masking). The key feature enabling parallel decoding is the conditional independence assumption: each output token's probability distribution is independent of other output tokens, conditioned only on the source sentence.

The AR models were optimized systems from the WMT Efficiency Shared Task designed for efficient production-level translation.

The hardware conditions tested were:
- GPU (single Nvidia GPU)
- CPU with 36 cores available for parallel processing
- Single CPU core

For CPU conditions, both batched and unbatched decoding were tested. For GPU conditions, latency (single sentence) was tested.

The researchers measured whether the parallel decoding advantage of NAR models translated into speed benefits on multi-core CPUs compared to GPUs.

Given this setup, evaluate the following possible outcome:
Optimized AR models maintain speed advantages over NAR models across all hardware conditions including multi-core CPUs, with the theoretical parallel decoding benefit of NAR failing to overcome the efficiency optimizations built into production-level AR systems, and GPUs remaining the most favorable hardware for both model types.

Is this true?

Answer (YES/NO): NO